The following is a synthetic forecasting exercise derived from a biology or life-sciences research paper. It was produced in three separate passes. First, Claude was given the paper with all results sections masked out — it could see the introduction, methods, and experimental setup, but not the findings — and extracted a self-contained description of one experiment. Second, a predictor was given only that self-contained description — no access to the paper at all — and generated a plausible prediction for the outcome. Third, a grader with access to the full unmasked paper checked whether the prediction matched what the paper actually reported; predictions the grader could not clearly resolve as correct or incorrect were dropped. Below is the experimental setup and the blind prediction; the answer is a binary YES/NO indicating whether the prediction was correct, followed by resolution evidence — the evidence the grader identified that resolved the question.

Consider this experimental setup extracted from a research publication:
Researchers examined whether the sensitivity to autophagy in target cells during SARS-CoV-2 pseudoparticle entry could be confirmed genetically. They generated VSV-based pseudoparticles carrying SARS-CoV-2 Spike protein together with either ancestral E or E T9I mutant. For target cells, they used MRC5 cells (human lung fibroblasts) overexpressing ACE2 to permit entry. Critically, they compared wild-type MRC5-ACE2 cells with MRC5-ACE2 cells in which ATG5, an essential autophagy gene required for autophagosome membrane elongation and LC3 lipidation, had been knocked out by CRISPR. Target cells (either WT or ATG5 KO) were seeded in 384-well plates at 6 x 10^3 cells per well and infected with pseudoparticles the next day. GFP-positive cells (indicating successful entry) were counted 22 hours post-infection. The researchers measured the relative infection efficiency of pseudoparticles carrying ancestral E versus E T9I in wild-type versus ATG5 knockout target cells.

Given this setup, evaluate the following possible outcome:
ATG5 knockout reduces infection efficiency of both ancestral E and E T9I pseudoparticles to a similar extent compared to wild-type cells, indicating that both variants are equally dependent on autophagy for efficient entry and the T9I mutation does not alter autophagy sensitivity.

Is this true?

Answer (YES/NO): NO